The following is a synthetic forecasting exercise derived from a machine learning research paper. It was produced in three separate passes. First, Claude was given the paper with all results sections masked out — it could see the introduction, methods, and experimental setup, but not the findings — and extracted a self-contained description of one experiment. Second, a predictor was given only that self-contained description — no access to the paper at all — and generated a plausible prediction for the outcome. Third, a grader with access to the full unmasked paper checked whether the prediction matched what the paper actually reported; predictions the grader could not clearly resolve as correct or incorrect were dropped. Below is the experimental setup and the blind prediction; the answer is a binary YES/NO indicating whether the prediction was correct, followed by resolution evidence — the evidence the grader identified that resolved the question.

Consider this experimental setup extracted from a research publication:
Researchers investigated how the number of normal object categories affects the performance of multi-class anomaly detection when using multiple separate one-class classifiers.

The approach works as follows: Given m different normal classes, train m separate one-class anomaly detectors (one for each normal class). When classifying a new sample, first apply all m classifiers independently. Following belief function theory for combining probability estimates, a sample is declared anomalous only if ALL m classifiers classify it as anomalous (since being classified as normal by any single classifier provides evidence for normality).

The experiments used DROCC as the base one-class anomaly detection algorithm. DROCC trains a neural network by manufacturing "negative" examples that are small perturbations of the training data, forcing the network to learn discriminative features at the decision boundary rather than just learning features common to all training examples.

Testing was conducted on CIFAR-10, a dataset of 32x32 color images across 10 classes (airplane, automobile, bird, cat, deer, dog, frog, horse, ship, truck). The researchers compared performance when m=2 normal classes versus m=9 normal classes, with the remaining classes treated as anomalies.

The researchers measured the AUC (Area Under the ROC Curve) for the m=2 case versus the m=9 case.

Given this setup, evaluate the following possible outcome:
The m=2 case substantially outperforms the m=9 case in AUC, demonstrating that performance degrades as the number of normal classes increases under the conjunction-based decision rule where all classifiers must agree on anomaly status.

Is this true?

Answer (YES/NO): YES